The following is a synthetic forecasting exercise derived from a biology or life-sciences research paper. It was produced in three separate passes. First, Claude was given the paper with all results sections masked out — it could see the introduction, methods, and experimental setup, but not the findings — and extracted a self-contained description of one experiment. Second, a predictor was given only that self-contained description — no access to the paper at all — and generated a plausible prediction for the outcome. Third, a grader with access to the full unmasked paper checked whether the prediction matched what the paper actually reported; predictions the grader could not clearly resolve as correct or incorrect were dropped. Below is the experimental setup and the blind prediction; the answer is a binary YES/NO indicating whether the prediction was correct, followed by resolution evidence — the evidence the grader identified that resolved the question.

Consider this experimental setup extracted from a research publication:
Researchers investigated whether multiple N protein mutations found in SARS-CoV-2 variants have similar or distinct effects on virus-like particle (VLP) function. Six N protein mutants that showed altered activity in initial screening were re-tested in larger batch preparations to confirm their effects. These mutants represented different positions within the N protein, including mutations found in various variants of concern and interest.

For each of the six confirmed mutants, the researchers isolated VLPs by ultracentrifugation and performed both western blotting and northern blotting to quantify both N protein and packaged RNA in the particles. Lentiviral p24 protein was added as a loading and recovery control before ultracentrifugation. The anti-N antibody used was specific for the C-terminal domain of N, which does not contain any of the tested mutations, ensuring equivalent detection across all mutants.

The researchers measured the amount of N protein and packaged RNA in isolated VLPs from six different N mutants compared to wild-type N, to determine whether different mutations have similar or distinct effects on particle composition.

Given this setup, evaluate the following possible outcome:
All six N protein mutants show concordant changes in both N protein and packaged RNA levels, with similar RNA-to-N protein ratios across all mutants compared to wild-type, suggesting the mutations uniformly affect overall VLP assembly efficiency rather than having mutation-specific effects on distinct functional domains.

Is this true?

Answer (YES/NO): NO